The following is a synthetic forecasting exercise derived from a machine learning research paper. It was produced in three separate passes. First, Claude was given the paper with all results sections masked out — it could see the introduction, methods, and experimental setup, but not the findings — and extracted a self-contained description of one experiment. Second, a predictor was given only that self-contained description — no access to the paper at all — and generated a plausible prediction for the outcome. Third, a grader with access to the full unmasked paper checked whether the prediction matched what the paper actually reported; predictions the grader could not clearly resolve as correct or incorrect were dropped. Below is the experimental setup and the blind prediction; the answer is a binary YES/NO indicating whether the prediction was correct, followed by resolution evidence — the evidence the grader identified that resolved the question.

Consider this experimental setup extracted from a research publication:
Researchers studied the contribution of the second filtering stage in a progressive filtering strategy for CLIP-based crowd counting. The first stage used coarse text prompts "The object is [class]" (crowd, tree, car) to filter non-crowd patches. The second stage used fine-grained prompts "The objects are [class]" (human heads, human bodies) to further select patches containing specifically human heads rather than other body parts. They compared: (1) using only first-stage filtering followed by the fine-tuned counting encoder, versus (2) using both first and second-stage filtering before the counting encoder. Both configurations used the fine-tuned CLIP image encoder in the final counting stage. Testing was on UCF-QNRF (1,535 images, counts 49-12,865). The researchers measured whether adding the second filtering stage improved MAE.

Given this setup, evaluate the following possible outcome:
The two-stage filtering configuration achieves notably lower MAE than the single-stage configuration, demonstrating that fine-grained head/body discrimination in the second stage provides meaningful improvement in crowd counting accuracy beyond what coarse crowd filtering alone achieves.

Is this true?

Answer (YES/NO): NO